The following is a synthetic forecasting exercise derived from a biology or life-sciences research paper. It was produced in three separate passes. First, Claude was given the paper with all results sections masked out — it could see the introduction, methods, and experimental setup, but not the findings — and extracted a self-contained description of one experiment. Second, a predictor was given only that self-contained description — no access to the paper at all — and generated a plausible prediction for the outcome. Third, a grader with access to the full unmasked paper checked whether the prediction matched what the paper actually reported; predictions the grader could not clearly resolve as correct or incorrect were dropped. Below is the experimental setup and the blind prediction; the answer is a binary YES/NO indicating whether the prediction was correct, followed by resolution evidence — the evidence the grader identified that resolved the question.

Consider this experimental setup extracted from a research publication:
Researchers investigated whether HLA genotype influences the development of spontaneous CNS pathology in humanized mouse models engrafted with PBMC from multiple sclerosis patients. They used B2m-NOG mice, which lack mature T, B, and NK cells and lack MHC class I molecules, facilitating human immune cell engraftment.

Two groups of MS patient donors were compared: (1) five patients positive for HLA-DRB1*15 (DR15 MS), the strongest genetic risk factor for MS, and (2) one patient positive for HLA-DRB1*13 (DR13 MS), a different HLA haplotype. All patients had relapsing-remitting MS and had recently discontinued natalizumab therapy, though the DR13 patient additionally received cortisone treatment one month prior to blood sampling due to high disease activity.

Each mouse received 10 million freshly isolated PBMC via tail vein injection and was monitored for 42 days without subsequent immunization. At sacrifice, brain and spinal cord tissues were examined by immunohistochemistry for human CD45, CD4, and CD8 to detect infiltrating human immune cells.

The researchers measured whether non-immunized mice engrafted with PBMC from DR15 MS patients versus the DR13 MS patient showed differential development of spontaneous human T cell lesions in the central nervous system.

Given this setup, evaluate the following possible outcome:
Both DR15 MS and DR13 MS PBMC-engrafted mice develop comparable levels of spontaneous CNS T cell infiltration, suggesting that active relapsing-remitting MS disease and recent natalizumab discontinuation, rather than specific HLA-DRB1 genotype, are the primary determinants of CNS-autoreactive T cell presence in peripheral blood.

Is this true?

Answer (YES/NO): NO